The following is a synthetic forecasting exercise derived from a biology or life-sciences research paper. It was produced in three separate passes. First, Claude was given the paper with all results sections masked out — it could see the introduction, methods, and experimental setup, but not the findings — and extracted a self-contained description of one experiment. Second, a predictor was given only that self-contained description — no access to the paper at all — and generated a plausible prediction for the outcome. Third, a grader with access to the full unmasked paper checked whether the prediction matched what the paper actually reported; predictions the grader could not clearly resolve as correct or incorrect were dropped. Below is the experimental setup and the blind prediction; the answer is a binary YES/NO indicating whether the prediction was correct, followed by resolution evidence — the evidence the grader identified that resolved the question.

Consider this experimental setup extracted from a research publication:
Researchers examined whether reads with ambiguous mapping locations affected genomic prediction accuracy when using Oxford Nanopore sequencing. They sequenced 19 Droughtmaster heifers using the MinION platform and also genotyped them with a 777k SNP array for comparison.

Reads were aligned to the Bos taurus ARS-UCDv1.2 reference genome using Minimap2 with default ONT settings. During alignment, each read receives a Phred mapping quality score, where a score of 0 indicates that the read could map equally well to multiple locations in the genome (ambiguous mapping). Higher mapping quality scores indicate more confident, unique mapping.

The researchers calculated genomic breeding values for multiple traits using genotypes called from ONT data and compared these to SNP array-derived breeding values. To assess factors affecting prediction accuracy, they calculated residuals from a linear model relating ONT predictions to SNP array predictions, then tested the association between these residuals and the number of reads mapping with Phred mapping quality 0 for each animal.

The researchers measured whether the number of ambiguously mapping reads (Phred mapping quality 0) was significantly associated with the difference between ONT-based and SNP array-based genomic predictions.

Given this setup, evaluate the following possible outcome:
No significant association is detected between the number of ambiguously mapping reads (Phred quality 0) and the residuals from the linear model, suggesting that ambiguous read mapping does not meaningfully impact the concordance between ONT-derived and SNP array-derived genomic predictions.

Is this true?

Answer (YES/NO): YES